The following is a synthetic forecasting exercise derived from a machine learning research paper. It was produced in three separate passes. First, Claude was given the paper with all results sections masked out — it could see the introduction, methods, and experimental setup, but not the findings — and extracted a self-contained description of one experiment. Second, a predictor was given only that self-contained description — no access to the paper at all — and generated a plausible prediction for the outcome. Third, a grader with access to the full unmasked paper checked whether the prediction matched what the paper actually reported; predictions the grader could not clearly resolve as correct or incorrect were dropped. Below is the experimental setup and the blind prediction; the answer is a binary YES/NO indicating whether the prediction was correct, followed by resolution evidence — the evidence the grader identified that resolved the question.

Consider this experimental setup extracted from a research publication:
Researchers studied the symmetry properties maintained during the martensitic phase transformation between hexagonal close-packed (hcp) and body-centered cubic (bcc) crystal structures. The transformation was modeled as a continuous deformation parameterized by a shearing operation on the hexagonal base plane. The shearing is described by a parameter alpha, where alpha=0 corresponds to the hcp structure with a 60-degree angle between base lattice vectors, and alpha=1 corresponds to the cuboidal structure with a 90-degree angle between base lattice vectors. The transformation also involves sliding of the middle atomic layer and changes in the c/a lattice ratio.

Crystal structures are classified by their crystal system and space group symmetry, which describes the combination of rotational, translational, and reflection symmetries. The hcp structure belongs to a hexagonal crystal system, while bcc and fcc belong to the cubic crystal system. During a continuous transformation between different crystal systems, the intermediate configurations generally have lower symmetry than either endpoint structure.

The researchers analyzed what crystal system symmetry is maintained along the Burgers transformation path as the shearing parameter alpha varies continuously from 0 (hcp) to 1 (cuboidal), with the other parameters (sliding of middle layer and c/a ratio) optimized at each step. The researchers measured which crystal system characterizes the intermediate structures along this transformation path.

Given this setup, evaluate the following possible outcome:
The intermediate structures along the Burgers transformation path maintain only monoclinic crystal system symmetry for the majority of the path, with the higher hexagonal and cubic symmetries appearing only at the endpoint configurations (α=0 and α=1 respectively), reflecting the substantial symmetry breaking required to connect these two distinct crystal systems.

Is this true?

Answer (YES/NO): YES